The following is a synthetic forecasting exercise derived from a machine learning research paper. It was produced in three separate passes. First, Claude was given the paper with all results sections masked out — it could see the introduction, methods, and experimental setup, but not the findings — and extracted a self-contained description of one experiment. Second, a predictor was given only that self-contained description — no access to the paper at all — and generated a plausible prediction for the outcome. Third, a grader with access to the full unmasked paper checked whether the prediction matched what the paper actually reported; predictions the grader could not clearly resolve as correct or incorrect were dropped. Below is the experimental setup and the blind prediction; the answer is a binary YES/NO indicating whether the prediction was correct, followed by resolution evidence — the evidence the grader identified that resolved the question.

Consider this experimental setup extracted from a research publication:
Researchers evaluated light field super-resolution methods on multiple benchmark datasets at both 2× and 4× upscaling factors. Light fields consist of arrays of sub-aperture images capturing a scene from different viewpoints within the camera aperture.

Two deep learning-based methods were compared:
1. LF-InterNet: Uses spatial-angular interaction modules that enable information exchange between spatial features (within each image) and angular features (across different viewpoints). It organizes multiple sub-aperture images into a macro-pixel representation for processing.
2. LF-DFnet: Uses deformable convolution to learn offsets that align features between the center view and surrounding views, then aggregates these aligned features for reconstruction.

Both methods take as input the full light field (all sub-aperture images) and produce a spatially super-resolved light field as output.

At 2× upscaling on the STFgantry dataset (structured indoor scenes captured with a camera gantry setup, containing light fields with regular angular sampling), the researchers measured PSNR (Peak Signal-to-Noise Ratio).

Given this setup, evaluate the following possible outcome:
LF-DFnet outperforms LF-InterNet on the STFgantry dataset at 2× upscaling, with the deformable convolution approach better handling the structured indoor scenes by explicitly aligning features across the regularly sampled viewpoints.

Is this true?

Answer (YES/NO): YES